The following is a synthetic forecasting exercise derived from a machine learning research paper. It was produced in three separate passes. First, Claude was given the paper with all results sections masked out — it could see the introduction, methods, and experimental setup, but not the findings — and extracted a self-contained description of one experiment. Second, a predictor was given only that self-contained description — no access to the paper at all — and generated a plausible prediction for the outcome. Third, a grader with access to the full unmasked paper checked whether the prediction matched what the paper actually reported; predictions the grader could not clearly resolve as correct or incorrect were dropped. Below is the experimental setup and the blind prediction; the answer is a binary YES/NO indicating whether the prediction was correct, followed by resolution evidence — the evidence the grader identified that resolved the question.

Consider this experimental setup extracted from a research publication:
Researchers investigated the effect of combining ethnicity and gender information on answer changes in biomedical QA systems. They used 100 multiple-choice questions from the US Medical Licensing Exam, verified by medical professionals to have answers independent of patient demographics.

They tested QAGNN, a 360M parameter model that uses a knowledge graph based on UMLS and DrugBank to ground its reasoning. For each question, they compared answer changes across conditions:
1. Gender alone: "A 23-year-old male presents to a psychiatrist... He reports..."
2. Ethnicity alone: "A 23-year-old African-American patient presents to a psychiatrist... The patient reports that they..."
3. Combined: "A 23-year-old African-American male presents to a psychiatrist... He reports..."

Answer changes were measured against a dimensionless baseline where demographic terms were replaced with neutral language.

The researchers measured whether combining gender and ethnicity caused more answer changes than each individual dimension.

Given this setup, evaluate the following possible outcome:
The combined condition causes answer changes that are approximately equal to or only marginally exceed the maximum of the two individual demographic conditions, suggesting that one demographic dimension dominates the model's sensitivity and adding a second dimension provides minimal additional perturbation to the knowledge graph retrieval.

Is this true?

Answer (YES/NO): YES